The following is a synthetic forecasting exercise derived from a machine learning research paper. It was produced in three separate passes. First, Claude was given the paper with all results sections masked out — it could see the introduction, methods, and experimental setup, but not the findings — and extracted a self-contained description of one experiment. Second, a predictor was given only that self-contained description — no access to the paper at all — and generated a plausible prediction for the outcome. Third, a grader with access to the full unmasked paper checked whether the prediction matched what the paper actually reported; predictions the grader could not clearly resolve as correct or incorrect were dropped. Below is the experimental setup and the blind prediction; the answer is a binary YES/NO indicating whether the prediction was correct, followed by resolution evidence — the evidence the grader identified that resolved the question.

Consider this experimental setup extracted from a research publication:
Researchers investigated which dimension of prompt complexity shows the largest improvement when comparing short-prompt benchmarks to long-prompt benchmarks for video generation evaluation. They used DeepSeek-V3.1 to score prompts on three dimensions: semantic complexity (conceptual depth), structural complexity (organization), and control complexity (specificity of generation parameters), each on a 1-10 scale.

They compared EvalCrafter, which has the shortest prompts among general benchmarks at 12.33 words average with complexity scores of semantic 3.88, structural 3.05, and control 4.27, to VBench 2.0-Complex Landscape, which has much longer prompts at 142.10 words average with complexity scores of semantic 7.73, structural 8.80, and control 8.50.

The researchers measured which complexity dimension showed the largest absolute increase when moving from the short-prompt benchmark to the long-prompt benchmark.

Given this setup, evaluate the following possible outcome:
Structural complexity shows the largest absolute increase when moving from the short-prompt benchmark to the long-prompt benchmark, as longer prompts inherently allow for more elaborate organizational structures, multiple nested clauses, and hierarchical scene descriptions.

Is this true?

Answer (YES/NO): YES